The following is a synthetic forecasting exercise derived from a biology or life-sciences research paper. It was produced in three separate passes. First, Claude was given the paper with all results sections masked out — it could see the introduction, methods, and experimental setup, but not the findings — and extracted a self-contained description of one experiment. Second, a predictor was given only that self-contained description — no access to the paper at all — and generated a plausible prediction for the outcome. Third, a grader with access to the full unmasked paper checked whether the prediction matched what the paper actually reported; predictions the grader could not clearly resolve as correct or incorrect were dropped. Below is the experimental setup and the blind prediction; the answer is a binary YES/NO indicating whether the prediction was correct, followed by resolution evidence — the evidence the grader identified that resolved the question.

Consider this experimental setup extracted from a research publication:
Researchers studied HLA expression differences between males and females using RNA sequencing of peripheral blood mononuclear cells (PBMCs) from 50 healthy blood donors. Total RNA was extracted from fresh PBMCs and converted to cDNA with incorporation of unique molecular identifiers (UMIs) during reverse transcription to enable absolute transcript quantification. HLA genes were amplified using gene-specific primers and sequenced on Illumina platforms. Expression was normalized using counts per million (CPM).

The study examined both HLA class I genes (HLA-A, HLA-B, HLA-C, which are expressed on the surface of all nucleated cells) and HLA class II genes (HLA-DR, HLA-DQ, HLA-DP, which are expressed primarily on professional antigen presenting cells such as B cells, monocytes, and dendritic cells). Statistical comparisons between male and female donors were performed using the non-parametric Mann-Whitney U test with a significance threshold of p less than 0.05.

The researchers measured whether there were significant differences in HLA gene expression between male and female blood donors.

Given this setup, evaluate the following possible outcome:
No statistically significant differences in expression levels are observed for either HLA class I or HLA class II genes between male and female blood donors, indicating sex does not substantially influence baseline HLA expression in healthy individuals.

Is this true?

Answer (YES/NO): YES